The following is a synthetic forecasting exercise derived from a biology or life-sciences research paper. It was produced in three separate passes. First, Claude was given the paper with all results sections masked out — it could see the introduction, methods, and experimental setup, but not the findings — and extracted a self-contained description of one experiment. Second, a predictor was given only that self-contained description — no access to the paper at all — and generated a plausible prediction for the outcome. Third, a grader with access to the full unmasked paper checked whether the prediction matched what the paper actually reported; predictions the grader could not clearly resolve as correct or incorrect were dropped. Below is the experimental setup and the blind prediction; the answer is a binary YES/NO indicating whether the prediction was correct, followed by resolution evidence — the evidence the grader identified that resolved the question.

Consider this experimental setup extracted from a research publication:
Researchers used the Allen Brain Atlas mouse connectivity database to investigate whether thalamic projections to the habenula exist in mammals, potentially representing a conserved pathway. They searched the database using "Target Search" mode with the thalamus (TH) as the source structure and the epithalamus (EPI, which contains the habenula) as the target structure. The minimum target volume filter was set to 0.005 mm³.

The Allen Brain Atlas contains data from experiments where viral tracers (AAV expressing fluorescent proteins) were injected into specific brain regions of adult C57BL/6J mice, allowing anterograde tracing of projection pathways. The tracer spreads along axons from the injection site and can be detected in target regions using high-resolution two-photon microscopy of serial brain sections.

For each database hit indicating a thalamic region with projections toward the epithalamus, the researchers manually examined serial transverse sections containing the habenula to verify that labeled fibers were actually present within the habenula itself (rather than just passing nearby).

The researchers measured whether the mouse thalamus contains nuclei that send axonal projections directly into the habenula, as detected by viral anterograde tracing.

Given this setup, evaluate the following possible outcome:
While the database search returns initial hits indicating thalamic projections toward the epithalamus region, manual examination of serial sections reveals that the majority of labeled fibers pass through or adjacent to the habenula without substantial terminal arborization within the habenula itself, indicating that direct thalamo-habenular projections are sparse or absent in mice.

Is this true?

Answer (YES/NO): NO